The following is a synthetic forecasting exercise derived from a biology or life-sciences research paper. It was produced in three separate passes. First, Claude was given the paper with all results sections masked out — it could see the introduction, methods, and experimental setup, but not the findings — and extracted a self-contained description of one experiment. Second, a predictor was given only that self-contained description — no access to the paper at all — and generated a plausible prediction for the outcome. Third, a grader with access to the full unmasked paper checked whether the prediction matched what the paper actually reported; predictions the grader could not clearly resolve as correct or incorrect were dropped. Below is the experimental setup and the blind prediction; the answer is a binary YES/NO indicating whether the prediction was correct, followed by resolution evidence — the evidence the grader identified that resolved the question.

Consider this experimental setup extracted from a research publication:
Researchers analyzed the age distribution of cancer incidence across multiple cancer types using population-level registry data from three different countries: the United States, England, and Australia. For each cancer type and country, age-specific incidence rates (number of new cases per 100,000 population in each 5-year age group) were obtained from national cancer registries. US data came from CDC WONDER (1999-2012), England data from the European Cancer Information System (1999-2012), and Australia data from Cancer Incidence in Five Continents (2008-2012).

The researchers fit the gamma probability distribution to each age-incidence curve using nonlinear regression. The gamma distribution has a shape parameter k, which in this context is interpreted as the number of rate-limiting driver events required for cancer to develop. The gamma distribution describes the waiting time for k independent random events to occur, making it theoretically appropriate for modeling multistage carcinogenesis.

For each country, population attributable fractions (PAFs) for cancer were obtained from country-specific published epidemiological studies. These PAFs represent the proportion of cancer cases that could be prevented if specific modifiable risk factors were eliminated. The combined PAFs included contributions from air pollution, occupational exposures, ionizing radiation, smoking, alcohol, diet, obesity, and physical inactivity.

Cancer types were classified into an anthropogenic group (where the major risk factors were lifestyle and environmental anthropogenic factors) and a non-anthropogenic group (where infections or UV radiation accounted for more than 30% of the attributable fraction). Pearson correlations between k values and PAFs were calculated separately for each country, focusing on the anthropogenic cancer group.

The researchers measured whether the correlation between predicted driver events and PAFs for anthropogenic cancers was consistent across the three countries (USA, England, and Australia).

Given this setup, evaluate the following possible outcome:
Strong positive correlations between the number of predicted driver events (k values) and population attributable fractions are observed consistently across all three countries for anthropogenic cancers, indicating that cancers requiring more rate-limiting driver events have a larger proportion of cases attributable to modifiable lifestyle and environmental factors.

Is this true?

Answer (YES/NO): YES